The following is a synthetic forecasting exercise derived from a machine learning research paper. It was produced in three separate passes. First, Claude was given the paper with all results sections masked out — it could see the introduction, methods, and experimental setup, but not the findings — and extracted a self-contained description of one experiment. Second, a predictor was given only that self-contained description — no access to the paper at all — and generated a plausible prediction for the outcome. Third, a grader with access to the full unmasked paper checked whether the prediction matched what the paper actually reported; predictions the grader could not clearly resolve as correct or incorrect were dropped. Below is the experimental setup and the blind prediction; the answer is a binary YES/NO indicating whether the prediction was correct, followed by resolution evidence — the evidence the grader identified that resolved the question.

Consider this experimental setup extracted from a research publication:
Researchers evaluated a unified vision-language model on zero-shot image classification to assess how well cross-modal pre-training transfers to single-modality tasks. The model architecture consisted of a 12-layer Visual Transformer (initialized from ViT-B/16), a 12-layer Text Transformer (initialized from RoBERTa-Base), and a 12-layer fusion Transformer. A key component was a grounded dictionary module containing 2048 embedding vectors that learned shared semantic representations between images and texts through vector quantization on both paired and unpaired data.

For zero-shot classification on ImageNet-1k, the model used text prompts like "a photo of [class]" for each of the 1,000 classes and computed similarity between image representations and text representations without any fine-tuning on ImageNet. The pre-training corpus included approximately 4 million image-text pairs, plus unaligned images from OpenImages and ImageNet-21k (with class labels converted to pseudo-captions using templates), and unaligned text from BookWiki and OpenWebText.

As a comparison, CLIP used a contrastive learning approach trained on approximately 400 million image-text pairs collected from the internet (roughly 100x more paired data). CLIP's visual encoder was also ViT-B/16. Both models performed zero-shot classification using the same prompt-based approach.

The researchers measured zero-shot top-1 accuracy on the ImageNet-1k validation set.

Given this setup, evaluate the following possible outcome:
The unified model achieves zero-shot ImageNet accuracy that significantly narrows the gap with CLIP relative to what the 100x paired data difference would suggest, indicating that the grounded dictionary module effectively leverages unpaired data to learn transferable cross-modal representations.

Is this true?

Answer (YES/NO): YES